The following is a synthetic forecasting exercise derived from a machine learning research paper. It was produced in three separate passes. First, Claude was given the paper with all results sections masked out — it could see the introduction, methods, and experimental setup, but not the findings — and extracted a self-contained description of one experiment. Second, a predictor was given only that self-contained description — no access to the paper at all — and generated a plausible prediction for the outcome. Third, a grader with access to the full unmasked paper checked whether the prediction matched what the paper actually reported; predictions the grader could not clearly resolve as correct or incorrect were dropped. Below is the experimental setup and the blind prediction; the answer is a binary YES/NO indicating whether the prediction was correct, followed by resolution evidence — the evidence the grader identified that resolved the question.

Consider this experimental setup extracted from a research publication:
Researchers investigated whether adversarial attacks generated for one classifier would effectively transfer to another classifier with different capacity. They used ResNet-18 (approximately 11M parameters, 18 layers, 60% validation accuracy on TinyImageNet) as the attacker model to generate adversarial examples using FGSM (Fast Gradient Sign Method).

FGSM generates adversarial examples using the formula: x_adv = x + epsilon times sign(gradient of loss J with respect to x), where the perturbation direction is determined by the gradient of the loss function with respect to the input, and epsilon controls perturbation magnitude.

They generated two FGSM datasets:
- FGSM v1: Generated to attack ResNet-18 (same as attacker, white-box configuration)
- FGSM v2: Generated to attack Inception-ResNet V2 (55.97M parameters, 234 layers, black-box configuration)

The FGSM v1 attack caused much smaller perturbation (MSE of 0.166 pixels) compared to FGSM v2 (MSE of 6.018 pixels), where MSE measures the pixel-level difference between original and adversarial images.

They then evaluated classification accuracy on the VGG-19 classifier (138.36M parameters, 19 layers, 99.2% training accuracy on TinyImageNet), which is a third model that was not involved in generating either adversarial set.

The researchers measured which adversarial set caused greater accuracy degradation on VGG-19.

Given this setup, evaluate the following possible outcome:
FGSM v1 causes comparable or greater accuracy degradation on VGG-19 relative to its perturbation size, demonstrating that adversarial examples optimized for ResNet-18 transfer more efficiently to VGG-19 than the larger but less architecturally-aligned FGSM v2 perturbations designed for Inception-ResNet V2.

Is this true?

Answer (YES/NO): YES